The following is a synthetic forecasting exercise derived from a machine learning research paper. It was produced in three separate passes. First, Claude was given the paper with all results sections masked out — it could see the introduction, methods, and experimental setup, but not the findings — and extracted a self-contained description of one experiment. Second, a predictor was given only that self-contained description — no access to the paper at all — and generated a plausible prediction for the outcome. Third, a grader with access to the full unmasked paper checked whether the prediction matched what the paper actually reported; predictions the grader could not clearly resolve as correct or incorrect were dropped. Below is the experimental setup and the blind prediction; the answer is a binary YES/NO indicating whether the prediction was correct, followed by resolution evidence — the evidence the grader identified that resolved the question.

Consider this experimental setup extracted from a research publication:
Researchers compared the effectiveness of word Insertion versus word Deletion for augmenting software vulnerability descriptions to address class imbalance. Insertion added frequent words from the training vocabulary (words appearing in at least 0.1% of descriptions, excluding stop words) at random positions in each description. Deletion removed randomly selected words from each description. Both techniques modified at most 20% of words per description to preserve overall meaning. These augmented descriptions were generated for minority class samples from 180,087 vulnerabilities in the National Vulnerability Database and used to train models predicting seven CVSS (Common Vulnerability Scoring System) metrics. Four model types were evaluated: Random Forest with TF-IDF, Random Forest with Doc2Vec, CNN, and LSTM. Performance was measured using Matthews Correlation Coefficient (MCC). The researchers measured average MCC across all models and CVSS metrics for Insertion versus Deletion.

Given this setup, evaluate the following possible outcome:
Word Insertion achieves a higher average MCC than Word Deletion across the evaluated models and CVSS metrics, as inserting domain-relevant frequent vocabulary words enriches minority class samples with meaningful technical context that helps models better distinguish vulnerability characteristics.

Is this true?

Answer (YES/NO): YES